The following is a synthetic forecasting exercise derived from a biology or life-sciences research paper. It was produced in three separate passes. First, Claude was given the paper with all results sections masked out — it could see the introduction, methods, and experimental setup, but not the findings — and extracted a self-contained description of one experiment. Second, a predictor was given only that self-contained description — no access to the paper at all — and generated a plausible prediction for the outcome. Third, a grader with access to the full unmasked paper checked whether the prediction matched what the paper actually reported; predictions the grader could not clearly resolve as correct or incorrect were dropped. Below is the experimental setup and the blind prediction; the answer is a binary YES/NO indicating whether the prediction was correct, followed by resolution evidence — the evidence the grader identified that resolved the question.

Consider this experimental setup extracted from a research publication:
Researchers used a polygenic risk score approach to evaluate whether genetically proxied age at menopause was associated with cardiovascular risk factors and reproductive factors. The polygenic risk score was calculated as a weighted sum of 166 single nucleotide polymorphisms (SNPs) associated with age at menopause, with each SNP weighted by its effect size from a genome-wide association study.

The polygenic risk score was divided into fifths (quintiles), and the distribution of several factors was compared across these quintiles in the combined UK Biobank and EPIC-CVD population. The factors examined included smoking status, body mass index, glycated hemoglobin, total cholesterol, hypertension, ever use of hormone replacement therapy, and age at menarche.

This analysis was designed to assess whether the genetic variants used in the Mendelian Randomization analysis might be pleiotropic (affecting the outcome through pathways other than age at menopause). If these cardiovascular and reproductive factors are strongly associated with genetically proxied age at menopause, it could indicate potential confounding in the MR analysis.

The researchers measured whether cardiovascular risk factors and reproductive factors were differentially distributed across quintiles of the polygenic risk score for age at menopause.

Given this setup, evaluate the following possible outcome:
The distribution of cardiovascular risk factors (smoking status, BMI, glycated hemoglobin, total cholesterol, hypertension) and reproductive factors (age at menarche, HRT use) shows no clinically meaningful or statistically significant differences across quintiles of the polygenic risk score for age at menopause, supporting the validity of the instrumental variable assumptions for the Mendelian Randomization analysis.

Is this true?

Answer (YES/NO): NO